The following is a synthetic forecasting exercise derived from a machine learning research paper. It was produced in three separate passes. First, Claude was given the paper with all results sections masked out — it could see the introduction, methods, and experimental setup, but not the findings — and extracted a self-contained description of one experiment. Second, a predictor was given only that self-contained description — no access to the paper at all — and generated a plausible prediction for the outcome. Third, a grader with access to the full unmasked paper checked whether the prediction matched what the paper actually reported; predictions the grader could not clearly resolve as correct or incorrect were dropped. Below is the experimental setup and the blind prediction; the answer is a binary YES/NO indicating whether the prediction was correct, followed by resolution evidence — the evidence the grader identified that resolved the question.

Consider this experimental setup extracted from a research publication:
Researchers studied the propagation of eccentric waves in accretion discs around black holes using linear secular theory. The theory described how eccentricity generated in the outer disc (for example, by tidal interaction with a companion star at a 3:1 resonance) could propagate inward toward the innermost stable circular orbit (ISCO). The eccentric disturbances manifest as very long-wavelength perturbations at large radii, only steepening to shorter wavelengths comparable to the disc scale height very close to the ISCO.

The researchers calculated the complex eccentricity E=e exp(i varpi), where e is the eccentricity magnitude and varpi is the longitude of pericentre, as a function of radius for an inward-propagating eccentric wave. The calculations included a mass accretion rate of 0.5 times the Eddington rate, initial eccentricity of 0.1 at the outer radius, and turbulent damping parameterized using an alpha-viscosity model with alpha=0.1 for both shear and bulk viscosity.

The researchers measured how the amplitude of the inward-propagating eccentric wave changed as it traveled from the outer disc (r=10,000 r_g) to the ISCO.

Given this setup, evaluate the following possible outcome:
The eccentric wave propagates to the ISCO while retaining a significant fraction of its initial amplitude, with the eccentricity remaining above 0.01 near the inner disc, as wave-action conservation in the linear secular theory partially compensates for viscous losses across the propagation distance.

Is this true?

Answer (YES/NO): YES